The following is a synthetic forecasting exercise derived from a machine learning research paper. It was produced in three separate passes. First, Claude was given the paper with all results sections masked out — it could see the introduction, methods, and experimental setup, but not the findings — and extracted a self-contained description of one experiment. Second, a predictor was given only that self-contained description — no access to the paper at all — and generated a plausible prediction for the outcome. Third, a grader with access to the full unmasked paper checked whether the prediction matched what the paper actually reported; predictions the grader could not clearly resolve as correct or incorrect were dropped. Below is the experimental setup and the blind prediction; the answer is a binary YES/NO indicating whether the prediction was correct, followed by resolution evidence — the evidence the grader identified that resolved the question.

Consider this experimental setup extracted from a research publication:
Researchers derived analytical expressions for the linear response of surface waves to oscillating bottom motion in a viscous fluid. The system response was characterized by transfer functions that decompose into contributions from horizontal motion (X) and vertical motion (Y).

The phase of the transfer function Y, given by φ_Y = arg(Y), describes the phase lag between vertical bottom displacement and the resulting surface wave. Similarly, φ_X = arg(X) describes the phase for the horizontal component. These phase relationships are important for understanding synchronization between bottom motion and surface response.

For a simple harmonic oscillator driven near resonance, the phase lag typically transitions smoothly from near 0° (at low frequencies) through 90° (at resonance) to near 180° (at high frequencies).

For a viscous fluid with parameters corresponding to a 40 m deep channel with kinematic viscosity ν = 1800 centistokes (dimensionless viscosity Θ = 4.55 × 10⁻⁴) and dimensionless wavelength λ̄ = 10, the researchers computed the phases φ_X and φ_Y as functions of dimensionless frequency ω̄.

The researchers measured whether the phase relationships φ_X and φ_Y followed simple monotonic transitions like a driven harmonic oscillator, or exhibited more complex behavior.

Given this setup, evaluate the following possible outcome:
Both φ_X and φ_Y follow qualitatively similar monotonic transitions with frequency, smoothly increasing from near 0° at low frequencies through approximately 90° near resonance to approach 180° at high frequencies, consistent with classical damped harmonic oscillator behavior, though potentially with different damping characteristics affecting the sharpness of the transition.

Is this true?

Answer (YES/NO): NO